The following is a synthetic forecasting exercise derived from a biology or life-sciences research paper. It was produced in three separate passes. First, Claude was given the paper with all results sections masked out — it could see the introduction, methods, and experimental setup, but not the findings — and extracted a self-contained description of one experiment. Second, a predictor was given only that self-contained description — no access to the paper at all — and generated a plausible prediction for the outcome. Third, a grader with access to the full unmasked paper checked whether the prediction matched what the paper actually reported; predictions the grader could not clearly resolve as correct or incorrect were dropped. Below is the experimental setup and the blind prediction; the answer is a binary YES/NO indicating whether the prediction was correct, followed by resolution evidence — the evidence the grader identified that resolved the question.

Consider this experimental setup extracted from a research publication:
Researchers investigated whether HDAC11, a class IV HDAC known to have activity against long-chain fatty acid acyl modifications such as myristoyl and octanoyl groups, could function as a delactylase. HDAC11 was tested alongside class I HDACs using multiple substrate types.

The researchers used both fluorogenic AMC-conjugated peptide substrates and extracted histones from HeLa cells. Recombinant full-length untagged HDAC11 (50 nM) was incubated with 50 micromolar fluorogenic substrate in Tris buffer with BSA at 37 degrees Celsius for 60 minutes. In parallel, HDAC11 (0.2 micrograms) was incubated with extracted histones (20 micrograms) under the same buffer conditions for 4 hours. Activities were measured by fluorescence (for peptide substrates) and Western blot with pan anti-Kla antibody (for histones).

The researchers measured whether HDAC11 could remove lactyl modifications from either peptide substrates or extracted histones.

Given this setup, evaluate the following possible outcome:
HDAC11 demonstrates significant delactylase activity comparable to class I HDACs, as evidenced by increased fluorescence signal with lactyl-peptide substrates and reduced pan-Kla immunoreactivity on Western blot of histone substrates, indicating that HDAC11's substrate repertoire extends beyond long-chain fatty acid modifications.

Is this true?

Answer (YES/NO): NO